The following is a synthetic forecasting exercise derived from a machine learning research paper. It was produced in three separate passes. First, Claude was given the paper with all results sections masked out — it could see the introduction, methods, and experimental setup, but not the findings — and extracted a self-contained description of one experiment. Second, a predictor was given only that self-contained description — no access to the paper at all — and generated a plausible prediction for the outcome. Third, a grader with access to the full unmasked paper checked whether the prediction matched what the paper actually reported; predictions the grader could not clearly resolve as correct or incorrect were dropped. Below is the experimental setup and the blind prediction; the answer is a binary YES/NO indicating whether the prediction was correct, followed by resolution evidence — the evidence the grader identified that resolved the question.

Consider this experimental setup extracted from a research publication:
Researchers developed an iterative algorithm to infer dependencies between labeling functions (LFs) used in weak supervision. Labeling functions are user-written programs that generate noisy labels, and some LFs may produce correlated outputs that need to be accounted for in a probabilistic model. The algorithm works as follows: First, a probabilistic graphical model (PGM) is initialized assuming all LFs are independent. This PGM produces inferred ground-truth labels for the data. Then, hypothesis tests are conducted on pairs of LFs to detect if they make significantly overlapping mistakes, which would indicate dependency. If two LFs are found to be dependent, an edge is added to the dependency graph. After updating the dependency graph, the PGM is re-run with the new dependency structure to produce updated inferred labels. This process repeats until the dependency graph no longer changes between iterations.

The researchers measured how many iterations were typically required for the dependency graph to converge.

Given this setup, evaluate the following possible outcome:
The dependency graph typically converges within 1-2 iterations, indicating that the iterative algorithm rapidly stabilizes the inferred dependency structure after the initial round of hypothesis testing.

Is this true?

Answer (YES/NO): YES